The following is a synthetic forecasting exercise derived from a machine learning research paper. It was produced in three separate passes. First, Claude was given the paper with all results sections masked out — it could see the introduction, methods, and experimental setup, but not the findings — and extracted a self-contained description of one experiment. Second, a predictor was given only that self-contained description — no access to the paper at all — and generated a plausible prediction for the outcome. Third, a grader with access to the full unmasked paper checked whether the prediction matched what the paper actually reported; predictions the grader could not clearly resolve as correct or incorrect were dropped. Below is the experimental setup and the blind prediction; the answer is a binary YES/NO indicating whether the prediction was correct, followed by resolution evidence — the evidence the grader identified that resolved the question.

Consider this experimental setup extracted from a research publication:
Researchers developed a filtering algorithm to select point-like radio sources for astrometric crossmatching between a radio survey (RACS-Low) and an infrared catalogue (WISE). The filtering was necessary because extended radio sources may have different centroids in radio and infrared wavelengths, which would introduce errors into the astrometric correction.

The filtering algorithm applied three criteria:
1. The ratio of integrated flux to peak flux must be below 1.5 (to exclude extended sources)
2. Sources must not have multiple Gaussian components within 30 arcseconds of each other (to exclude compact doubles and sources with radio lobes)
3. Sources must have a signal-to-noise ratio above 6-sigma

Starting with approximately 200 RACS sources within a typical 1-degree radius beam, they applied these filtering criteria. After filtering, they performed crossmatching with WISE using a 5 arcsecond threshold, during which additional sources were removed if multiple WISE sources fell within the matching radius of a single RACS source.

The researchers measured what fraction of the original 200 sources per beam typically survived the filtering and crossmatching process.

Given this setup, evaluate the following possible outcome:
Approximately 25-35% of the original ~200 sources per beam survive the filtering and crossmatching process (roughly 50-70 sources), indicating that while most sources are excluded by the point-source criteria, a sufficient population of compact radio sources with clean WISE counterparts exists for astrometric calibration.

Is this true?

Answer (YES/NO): NO